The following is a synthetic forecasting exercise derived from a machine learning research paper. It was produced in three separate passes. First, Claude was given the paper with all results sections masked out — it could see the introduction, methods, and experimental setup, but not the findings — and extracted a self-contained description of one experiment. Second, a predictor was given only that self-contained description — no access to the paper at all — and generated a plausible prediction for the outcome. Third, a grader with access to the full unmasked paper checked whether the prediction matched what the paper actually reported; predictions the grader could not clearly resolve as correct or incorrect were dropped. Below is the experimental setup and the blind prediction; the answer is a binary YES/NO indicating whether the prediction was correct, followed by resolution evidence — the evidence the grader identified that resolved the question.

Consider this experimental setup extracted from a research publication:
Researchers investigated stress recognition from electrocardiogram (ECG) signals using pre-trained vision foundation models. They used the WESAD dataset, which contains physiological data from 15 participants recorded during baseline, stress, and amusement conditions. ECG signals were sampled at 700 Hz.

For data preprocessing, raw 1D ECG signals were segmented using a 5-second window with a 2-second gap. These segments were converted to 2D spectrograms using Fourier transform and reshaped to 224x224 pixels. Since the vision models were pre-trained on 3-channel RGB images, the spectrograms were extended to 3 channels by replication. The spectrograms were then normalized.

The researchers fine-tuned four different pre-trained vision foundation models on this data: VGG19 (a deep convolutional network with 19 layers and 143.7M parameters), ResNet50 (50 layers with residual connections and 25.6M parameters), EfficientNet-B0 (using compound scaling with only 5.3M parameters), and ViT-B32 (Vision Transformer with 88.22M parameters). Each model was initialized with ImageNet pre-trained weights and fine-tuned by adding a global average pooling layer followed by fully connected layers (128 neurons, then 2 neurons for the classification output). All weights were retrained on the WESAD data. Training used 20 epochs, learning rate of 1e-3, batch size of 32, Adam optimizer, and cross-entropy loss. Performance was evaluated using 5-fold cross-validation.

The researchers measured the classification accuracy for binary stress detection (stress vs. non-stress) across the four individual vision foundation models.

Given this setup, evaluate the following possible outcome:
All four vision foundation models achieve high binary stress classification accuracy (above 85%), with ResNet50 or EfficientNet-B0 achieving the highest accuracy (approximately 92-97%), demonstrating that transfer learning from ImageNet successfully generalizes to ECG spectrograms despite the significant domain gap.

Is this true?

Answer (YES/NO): YES